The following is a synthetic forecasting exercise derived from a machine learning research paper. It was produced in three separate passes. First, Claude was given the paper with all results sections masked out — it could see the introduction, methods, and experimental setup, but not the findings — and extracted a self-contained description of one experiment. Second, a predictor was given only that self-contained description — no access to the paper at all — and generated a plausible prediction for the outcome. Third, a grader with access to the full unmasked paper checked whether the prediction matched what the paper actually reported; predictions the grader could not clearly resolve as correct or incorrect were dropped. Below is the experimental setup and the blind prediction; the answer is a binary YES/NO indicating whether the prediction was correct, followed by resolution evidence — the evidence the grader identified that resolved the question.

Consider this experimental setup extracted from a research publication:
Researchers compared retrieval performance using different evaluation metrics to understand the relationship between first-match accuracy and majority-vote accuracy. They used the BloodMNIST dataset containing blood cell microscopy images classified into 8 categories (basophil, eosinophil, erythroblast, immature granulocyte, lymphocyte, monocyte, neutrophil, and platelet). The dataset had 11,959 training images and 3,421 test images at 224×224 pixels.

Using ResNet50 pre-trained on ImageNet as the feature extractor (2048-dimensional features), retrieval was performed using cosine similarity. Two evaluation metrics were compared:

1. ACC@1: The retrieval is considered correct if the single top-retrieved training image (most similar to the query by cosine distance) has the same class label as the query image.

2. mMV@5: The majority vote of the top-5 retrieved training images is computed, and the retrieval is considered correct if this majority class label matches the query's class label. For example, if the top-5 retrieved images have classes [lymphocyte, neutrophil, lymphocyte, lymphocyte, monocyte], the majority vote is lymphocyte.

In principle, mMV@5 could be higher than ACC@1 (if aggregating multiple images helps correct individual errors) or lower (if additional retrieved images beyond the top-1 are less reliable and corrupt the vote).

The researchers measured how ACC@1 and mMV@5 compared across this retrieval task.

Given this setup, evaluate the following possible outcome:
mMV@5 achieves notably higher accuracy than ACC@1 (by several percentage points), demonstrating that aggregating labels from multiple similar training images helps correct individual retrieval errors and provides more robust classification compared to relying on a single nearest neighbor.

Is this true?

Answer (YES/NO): YES